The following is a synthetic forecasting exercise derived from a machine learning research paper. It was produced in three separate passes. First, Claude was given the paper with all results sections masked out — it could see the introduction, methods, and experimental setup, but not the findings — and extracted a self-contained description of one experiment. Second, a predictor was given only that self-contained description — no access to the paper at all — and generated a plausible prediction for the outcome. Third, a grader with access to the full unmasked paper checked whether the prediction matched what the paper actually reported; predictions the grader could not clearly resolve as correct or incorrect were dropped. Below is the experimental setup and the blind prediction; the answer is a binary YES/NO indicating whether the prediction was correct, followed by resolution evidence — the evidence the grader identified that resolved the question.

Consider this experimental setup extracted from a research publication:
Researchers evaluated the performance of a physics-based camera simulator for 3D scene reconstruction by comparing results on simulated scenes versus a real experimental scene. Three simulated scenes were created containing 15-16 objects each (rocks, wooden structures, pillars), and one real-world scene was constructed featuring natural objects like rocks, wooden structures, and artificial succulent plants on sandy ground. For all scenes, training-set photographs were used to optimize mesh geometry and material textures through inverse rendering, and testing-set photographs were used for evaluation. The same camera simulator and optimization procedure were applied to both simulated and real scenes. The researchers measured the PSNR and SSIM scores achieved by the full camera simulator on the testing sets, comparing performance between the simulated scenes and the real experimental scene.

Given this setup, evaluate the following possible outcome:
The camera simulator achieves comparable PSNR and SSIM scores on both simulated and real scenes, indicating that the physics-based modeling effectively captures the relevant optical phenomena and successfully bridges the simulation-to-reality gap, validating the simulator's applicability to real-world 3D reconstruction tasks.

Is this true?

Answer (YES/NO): NO